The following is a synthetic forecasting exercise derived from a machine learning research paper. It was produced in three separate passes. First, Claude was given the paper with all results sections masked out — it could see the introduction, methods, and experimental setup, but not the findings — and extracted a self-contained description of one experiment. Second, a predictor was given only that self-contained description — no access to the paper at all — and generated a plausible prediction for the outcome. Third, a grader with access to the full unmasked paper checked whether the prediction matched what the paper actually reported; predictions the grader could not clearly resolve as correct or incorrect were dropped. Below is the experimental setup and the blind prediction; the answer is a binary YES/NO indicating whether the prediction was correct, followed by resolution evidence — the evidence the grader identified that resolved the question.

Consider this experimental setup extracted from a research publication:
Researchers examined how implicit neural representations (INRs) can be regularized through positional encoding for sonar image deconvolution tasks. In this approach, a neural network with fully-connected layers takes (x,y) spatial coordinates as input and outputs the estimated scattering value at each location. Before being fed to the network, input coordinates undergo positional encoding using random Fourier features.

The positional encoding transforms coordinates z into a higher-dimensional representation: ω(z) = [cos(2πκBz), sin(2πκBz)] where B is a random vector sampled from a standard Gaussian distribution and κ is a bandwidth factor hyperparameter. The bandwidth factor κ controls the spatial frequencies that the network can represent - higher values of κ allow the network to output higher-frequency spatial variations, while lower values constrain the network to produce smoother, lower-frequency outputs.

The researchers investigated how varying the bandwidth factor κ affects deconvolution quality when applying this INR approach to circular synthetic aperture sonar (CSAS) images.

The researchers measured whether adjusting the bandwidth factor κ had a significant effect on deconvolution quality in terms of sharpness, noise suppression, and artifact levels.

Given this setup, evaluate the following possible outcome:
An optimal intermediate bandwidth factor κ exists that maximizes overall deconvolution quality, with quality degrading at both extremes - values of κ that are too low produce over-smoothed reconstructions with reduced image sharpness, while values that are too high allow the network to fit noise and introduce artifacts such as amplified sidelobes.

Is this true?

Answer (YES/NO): YES